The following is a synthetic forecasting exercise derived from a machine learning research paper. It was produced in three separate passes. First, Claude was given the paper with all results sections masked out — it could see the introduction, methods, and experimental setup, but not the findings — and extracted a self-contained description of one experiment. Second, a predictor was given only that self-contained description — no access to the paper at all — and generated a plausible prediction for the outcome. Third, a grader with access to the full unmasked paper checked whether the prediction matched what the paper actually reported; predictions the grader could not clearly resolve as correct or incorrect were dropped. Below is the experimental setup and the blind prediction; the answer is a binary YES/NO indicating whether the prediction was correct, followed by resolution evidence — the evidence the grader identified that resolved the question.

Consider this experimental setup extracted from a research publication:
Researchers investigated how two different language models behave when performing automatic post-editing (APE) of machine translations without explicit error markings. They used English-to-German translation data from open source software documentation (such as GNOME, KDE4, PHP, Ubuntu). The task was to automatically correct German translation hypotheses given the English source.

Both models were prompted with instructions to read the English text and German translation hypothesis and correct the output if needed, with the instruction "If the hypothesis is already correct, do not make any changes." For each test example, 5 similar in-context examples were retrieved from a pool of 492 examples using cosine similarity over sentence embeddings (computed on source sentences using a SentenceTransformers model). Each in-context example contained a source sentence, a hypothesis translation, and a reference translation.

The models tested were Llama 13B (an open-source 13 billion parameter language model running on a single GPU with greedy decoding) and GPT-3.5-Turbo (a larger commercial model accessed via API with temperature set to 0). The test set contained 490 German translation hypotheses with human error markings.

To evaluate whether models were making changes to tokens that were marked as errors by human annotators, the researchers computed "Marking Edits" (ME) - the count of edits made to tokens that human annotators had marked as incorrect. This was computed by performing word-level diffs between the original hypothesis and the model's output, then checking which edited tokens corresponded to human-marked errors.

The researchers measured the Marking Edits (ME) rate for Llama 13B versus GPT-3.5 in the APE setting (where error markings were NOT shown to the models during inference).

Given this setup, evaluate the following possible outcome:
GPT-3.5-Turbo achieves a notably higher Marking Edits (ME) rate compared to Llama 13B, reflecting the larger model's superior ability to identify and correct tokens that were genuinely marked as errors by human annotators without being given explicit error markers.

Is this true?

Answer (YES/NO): YES